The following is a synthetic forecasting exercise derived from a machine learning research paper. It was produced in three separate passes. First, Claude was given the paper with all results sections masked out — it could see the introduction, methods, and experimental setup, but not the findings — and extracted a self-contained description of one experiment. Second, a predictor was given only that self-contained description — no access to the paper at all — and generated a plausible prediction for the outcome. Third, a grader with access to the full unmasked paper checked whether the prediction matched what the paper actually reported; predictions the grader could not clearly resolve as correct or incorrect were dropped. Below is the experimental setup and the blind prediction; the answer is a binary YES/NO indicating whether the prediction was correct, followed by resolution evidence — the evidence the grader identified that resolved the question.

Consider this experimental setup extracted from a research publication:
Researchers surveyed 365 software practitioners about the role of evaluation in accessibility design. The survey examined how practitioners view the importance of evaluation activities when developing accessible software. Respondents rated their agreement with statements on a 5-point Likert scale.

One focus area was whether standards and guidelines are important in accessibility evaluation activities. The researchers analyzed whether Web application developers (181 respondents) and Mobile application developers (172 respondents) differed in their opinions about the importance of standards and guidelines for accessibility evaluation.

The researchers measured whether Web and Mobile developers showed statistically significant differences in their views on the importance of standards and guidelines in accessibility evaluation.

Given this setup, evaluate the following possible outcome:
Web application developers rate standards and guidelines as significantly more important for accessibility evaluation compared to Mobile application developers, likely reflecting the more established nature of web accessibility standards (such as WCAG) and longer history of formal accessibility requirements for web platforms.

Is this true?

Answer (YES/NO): NO